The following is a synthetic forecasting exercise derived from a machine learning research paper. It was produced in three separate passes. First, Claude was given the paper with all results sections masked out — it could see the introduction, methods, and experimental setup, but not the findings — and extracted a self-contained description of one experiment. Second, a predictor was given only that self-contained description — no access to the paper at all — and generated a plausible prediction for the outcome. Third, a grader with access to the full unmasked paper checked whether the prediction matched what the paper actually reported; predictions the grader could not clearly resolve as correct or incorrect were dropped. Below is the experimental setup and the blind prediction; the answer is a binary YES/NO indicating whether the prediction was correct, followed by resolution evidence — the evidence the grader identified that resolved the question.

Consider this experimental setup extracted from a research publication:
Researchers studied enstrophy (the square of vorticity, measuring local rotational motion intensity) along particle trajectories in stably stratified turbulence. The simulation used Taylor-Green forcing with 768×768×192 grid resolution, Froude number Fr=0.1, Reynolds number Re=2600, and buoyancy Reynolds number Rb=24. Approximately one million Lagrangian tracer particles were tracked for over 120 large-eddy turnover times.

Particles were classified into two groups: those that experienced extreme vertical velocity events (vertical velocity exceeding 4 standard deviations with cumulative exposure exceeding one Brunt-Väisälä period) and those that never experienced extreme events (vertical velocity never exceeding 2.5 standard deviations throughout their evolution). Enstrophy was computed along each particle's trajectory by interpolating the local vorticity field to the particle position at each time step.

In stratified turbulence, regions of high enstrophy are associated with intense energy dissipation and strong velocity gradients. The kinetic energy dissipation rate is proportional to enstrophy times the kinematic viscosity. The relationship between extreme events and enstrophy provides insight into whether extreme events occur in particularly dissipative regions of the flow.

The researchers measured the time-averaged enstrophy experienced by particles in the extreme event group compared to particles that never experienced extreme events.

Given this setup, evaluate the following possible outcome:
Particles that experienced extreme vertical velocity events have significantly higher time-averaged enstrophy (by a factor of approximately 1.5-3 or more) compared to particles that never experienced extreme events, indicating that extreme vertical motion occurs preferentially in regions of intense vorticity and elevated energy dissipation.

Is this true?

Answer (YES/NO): YES